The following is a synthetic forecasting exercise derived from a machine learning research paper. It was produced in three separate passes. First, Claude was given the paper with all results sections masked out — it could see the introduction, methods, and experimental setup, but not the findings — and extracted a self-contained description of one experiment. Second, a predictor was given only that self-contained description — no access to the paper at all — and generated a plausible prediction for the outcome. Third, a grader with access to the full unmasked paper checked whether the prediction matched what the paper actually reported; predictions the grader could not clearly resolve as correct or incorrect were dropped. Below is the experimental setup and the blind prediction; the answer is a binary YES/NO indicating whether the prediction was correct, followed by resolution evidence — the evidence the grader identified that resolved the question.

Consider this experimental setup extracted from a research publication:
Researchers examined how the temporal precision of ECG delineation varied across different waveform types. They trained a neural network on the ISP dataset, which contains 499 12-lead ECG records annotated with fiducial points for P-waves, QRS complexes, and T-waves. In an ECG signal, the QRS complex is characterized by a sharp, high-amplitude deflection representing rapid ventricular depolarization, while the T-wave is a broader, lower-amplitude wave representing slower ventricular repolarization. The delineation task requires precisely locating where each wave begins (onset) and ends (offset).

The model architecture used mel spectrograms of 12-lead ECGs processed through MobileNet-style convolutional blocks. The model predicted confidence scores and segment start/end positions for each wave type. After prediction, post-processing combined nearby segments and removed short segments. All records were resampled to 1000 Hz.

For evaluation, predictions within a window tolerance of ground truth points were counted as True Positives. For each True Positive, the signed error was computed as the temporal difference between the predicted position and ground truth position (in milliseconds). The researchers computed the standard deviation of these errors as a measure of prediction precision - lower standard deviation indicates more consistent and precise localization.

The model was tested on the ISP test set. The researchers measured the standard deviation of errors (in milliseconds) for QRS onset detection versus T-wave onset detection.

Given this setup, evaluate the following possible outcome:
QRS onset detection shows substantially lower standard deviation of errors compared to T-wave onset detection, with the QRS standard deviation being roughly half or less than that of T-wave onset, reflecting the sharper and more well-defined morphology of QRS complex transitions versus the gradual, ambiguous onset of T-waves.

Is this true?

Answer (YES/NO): YES